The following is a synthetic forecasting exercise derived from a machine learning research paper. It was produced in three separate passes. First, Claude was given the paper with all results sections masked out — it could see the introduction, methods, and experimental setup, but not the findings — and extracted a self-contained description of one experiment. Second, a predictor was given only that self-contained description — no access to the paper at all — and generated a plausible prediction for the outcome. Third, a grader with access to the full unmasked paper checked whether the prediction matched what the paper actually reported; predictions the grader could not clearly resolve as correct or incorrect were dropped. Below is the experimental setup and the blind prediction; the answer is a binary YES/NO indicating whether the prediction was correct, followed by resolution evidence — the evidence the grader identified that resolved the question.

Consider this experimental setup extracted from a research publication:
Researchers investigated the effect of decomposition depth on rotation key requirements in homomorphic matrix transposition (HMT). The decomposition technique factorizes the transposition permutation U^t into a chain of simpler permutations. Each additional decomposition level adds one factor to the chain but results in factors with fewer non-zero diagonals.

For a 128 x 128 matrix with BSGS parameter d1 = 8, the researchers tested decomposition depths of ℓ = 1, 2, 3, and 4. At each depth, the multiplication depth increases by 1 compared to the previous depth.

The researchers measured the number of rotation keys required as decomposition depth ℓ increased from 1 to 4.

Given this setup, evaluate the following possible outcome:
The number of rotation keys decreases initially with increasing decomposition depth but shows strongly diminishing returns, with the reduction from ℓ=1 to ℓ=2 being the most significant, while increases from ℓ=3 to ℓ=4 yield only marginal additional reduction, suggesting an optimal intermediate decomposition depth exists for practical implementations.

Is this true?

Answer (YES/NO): YES